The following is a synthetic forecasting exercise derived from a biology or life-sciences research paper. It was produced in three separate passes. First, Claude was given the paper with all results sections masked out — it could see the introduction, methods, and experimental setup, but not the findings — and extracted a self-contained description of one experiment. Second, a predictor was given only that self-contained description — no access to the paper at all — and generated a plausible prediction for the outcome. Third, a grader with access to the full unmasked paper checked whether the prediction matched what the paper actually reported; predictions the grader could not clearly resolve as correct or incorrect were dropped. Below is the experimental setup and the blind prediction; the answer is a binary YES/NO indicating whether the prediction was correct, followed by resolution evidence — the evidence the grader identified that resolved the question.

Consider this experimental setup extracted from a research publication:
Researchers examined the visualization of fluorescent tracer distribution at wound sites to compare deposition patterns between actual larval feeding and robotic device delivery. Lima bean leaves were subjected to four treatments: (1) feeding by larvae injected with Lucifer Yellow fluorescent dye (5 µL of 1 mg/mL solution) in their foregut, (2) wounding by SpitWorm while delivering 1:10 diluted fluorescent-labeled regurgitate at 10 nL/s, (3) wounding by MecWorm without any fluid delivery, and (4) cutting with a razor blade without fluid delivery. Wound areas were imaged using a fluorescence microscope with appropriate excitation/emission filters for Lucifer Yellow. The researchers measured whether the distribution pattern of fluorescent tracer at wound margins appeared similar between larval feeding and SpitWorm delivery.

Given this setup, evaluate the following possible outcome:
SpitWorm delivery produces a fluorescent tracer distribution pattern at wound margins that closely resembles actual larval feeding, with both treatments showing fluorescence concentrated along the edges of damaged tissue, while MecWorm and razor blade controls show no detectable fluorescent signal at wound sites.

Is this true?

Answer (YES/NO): NO